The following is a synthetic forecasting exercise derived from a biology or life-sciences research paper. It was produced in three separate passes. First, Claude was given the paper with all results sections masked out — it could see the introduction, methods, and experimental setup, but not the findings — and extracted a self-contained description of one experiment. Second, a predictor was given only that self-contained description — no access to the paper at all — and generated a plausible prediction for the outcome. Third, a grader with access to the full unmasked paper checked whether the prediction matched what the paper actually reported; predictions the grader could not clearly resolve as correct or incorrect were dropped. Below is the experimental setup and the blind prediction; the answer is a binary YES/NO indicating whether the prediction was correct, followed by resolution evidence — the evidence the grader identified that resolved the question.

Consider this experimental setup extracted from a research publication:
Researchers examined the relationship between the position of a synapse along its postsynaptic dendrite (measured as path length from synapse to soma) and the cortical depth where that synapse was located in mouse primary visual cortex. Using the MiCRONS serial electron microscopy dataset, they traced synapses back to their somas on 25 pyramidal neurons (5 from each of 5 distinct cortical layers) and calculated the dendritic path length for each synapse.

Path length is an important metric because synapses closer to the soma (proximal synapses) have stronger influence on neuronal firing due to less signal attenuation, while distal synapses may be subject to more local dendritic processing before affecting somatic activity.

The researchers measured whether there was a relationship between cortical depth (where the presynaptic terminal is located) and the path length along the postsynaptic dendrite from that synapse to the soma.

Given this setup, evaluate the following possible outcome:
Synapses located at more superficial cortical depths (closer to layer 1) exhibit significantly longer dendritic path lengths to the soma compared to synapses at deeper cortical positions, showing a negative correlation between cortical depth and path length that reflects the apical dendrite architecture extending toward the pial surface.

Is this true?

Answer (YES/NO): NO